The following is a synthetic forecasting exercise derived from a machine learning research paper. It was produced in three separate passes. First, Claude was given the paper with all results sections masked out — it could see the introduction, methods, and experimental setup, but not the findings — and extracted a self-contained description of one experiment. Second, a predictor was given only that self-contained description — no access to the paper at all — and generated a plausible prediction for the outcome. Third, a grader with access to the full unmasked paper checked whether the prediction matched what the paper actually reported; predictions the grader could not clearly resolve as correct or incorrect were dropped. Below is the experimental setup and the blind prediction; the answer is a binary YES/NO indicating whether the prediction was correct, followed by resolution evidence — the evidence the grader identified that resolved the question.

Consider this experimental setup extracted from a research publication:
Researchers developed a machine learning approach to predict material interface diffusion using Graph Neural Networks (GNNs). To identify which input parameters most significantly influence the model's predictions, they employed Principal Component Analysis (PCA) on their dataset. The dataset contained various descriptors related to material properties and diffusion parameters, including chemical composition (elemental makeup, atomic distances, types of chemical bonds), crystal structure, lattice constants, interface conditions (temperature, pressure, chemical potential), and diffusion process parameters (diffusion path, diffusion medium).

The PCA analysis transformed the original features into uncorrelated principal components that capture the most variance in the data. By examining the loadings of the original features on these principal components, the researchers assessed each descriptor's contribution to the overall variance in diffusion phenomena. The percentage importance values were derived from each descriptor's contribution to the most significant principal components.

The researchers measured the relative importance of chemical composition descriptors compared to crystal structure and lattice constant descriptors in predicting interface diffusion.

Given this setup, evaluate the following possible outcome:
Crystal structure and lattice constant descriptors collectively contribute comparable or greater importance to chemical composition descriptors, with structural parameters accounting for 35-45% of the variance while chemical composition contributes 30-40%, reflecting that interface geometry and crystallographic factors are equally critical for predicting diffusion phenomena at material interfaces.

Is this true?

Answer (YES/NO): NO